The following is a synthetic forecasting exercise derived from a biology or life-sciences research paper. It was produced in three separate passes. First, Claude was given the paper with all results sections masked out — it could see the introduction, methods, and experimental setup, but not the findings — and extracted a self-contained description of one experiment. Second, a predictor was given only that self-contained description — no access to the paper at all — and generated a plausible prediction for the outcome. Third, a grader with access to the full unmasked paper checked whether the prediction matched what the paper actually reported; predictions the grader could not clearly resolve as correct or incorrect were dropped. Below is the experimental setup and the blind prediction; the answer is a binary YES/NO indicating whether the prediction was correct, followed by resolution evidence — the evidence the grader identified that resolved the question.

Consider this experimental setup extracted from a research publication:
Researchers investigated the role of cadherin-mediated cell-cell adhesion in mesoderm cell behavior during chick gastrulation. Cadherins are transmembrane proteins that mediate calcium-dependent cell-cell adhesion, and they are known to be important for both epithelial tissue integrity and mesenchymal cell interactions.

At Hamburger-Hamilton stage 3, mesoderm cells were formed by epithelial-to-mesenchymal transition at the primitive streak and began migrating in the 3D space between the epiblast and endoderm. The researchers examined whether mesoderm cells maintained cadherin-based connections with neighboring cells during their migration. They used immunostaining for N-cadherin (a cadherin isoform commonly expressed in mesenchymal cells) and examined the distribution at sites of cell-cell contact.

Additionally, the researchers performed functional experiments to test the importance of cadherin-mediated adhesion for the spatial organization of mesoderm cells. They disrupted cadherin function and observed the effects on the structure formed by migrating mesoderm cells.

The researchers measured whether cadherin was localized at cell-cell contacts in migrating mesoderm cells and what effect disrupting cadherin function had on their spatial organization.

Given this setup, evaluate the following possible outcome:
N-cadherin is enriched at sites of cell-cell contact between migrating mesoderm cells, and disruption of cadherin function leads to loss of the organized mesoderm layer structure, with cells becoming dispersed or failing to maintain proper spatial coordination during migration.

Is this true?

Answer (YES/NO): YES